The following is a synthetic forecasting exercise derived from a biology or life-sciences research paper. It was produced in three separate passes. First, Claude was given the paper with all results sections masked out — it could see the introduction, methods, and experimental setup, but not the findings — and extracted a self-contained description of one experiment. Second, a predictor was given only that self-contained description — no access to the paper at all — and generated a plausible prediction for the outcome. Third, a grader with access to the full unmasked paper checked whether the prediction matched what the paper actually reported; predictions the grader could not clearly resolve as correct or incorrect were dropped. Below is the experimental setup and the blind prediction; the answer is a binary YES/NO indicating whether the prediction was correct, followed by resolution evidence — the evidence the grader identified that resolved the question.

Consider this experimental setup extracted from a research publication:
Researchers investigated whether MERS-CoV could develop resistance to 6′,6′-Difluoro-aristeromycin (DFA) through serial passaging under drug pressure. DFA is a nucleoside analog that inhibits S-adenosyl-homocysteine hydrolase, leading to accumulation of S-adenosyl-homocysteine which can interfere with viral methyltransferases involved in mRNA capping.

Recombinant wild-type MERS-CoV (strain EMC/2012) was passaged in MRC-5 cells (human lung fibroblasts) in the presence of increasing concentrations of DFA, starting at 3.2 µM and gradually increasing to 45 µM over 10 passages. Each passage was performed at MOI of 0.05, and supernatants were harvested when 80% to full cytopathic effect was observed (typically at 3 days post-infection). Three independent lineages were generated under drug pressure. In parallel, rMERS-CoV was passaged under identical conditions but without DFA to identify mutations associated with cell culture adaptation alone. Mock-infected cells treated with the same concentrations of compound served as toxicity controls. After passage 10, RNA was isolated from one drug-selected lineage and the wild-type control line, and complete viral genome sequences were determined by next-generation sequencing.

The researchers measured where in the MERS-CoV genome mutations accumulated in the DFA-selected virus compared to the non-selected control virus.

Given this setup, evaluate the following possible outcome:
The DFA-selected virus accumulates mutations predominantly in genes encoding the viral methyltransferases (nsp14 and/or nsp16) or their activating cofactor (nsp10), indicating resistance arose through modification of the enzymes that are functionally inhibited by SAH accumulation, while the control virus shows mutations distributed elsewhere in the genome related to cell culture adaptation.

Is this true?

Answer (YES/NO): NO